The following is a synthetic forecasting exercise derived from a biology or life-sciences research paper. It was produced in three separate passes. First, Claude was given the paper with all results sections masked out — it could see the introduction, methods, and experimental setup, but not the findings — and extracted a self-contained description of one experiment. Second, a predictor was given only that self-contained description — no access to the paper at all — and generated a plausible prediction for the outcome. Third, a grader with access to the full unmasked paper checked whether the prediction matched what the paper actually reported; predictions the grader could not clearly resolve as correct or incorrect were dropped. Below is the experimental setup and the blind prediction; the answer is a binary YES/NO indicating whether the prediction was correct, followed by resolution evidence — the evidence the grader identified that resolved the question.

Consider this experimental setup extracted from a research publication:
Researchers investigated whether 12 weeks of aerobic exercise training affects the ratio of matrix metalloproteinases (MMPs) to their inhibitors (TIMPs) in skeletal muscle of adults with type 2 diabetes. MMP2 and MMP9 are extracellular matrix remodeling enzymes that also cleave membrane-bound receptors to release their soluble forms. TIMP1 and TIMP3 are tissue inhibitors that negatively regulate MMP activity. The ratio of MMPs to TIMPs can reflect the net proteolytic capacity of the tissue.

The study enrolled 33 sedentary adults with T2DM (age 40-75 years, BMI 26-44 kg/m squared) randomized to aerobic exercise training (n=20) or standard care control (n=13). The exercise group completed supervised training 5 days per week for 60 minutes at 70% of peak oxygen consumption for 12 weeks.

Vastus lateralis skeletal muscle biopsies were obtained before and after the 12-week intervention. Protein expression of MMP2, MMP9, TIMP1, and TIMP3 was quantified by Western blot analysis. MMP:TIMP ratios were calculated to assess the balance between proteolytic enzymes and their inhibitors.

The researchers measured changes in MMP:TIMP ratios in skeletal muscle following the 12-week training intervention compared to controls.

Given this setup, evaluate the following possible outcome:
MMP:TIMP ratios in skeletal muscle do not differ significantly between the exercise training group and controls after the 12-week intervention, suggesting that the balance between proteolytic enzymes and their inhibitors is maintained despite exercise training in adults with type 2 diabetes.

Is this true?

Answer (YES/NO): NO